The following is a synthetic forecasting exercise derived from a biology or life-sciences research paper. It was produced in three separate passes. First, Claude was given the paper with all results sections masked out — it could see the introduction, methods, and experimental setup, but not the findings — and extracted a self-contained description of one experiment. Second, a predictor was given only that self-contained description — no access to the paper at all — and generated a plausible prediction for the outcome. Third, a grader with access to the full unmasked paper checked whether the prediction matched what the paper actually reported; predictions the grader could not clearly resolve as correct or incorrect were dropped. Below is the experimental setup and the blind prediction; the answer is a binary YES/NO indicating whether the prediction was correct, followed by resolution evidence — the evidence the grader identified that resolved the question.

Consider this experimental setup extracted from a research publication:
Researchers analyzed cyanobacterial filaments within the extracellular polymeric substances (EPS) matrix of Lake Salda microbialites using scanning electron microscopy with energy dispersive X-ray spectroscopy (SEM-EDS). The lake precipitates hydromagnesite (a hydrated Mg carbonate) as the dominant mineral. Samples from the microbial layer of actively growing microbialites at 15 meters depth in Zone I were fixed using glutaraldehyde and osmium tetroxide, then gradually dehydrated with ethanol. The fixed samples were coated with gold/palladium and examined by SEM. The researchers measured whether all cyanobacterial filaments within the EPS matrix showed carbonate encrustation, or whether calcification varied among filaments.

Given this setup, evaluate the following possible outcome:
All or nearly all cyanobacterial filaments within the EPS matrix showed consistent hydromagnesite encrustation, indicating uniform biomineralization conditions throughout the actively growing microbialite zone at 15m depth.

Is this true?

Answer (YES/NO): NO